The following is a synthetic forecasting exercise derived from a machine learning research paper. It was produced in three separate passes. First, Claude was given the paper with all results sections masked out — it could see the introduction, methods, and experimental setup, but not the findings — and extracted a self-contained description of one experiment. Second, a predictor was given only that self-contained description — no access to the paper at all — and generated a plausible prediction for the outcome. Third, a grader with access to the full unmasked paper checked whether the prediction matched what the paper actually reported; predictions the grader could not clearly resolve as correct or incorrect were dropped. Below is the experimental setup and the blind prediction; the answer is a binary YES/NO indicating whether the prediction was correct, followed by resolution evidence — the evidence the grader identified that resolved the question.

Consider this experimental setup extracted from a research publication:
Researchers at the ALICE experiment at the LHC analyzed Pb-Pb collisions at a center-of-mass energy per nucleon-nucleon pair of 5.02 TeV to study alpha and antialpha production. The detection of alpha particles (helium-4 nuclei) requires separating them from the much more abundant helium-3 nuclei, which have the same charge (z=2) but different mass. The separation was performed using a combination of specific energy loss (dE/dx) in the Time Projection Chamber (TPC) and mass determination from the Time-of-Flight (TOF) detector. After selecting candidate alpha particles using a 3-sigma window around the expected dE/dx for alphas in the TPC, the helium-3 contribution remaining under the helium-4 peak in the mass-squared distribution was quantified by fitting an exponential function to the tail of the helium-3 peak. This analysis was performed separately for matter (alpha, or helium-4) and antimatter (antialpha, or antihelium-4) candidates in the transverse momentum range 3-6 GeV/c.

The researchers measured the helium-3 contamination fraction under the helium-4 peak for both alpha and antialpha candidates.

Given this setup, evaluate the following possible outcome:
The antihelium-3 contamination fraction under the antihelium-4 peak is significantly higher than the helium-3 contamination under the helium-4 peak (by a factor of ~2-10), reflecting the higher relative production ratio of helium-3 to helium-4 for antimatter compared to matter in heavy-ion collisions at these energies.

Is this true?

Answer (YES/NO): NO